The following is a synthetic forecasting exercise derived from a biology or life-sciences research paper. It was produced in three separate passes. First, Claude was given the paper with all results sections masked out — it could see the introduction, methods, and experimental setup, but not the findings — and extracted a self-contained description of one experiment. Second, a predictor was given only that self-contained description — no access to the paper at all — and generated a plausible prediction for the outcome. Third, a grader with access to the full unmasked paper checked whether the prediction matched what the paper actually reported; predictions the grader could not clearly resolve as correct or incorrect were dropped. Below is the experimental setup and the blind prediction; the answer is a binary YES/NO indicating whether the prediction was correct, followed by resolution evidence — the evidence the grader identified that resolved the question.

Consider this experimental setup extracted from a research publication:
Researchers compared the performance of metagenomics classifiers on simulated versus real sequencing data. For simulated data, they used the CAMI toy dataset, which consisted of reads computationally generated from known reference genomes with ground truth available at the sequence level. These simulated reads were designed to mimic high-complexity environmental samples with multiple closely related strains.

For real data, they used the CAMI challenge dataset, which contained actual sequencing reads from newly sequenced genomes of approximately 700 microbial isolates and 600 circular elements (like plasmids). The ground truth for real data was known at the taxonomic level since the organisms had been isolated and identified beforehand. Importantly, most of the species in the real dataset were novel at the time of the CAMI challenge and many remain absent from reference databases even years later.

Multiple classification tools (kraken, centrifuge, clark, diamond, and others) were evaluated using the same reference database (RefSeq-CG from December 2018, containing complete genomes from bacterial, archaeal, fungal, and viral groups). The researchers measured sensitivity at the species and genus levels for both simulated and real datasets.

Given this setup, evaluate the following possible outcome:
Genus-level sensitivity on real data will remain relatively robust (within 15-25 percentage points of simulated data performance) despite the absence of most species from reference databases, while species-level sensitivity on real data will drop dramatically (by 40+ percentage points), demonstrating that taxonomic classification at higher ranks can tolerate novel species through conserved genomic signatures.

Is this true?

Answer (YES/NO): NO